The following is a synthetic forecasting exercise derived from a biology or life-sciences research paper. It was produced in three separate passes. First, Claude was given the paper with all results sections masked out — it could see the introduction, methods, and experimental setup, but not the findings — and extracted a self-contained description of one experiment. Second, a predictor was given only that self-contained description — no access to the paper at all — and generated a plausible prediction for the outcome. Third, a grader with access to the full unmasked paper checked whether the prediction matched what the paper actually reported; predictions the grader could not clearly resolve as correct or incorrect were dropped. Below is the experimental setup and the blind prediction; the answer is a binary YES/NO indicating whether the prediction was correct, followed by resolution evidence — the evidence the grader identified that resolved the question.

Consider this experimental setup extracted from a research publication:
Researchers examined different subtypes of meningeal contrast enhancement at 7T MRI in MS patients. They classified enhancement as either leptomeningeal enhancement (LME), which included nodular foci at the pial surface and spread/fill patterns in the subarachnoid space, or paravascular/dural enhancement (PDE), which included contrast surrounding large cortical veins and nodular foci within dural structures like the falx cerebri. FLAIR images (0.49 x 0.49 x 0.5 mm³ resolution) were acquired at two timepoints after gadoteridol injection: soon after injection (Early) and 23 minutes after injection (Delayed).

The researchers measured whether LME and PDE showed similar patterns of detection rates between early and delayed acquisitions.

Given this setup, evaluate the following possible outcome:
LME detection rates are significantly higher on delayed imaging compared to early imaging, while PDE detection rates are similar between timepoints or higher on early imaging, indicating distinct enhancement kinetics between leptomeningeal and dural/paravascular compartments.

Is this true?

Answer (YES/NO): NO